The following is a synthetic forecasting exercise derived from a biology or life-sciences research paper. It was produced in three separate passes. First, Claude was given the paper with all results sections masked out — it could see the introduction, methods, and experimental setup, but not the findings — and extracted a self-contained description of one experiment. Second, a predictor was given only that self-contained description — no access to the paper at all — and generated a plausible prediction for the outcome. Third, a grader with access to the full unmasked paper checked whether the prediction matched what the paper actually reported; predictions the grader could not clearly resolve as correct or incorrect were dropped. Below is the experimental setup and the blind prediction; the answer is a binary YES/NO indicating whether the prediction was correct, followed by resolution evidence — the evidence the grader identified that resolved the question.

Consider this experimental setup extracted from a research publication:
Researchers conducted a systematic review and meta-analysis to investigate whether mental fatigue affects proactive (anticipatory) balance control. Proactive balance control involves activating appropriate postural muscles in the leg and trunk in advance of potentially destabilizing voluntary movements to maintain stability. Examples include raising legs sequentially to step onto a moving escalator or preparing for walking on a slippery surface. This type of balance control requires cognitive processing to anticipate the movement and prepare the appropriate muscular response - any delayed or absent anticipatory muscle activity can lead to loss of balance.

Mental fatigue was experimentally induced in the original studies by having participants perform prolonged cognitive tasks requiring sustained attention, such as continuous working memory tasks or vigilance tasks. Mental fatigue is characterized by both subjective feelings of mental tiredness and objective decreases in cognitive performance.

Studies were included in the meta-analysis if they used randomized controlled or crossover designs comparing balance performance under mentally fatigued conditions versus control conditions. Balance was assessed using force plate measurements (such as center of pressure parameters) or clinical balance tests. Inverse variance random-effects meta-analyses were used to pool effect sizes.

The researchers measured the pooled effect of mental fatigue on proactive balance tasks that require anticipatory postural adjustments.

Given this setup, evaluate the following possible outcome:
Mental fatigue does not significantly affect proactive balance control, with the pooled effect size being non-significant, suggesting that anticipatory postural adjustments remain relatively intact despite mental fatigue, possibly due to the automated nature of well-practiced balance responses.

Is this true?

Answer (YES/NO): NO